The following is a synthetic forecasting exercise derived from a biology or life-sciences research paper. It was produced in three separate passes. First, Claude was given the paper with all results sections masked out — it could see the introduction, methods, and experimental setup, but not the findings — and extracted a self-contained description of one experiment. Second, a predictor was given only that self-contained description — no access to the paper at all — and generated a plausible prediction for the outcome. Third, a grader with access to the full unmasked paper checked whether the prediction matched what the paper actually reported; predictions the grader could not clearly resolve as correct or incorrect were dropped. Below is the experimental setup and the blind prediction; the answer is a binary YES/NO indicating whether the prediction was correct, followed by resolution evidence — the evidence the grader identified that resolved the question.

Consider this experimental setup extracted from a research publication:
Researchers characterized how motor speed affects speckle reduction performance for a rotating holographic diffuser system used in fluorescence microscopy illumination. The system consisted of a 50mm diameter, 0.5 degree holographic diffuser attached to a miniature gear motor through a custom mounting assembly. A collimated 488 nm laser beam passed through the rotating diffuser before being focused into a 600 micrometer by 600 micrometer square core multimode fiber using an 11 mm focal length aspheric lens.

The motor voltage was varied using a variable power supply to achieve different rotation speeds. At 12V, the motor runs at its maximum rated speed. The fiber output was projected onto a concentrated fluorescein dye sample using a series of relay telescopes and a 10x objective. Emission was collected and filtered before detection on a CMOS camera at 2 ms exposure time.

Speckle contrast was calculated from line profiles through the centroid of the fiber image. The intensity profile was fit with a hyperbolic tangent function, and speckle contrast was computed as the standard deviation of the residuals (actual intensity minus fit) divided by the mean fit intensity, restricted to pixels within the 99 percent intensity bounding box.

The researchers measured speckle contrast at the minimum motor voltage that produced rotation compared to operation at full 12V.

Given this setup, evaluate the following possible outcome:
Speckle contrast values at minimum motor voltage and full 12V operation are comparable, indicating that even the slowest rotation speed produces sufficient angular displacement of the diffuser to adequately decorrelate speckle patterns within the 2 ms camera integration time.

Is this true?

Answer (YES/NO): YES